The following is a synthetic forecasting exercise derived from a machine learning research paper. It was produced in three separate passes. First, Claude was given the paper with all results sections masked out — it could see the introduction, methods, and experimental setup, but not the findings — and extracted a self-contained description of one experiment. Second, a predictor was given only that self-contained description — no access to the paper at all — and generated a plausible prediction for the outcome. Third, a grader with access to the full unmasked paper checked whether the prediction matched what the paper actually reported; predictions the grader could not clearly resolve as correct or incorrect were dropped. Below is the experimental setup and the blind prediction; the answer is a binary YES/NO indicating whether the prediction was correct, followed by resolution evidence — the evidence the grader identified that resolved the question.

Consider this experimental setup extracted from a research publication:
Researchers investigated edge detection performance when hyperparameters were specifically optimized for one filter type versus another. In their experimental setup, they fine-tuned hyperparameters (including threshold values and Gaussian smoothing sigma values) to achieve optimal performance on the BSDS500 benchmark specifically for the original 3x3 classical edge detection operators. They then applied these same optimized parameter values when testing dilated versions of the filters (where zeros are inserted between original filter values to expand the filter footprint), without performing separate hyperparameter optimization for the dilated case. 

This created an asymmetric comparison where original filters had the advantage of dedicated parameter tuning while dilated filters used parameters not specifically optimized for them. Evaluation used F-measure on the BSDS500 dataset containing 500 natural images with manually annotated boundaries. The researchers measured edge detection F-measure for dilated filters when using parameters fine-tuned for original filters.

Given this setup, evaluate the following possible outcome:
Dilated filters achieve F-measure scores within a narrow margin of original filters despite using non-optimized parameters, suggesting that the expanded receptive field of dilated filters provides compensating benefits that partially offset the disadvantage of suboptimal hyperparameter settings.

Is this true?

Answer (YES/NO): YES